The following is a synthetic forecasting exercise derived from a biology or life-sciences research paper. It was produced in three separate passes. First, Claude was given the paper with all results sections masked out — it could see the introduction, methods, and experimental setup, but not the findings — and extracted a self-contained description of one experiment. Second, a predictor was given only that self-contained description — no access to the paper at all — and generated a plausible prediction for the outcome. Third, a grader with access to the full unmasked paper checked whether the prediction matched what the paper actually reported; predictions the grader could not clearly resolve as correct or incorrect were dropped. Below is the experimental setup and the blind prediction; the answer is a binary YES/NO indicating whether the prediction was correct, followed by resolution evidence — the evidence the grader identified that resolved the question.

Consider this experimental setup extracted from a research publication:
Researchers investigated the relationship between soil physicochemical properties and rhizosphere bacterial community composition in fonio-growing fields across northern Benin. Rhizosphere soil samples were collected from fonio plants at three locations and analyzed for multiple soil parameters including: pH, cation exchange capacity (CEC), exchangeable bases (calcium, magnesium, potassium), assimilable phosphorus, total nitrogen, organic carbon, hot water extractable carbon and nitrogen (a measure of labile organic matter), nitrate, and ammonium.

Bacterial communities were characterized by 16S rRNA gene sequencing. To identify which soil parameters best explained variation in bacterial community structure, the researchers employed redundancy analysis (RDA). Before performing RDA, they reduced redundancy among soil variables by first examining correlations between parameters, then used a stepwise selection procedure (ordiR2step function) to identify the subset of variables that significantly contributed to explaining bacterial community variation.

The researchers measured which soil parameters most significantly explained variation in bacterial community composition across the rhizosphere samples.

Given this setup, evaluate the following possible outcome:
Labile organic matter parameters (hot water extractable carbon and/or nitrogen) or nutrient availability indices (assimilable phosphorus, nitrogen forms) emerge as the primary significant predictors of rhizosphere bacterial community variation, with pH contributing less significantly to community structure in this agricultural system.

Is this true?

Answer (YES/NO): NO